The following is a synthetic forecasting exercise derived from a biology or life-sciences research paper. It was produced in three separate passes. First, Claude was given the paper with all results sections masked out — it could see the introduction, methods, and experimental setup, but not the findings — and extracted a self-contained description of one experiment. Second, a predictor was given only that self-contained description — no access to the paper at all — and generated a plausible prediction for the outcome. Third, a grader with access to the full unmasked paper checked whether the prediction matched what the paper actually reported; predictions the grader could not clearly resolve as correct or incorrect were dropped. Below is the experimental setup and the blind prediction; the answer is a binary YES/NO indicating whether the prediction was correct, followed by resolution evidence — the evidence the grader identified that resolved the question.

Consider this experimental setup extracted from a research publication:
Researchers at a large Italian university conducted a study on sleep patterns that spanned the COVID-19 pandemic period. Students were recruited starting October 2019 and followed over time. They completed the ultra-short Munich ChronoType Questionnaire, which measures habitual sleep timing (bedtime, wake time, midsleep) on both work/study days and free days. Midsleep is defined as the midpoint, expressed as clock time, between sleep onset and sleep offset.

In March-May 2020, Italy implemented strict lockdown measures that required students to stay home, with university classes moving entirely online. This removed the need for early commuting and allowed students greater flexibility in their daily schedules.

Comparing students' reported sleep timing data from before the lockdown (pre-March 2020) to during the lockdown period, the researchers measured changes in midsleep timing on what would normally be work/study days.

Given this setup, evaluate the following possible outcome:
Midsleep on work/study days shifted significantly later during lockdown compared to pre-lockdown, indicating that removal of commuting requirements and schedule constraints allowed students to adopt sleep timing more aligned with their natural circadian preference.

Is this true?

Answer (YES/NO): YES